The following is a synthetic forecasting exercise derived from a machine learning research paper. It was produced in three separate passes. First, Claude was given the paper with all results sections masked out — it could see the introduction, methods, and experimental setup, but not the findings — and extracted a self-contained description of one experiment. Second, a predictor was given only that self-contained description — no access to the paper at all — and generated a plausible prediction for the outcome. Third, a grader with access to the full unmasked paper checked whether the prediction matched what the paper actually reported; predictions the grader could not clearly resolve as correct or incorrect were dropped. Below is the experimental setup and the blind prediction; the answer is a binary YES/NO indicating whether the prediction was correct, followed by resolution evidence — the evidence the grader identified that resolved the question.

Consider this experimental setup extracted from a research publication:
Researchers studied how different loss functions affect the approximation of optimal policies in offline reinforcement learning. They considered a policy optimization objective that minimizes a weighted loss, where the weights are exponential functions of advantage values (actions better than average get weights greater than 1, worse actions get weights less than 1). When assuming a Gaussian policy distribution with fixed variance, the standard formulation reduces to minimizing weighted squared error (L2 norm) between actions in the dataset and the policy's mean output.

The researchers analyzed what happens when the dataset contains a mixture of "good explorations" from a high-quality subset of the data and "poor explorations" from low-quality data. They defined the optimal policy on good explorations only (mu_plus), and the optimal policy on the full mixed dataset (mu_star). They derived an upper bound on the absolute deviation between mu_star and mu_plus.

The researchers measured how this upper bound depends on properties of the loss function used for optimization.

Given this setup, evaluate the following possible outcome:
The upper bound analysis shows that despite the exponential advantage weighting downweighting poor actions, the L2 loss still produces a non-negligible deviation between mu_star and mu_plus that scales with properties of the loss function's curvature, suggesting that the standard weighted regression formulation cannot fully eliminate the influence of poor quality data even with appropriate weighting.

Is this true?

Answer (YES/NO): YES